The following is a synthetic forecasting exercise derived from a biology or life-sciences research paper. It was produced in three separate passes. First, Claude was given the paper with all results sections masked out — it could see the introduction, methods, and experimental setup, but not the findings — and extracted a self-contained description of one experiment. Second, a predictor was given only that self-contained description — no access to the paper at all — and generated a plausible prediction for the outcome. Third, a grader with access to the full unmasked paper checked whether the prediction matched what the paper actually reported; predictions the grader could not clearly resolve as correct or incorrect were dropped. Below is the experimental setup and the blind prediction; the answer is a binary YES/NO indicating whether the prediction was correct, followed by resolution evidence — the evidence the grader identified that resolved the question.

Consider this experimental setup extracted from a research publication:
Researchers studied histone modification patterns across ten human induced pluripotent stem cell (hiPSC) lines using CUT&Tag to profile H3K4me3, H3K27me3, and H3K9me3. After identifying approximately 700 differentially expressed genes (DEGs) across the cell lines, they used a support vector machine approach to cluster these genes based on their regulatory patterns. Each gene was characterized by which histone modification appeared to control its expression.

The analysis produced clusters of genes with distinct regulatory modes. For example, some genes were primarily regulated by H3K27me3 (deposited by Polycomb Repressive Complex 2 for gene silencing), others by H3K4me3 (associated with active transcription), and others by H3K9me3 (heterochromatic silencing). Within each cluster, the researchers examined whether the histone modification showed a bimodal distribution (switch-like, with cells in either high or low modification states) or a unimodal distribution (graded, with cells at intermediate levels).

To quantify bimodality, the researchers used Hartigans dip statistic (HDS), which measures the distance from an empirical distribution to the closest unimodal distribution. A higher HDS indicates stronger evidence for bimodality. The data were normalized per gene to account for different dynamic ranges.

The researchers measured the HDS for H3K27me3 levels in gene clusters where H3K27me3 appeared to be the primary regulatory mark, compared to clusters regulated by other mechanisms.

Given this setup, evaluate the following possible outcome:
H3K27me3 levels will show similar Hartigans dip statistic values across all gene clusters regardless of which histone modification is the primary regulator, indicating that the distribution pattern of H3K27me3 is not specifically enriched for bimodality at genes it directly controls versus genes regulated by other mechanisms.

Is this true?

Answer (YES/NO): NO